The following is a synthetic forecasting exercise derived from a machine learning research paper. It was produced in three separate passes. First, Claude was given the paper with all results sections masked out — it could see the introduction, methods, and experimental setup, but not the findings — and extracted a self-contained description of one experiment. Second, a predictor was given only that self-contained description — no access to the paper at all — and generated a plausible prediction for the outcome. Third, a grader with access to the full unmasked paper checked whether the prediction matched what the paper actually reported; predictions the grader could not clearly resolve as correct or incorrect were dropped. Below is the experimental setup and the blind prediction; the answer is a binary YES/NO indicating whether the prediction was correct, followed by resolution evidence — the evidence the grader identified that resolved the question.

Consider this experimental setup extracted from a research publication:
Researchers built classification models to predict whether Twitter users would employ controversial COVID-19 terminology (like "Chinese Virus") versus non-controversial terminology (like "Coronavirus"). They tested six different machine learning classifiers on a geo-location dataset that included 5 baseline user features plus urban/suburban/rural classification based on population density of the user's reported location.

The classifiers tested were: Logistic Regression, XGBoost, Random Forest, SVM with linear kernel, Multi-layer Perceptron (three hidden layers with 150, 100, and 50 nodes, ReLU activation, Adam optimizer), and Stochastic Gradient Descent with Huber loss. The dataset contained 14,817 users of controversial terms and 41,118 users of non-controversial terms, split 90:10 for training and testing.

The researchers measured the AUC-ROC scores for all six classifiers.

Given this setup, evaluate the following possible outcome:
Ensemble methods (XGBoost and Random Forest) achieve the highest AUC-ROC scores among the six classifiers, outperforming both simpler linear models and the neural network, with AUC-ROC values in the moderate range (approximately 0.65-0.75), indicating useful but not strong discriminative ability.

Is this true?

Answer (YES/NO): NO